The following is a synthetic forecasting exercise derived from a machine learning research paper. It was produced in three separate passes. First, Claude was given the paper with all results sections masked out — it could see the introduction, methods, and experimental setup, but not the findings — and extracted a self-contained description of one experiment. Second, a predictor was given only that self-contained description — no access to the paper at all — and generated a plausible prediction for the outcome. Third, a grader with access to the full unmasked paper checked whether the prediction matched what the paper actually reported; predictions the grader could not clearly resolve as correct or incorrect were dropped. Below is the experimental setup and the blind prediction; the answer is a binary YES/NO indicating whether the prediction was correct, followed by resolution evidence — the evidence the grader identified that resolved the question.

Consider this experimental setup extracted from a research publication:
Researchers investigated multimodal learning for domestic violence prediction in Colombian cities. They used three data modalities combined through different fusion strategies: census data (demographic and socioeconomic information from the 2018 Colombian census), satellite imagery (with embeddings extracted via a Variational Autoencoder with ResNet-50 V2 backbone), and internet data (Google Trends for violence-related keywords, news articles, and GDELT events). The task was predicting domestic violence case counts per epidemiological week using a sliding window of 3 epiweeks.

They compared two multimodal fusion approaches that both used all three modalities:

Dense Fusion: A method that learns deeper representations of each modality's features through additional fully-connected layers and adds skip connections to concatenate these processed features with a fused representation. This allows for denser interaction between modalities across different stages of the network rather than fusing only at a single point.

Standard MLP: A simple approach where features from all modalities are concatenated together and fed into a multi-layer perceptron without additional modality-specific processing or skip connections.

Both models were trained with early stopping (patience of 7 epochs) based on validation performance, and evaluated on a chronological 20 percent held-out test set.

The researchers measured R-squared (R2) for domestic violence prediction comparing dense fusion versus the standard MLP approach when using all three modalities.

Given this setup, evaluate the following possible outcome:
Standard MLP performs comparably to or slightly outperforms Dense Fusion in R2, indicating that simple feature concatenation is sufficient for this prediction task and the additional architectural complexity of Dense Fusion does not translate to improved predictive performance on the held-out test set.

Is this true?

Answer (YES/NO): NO